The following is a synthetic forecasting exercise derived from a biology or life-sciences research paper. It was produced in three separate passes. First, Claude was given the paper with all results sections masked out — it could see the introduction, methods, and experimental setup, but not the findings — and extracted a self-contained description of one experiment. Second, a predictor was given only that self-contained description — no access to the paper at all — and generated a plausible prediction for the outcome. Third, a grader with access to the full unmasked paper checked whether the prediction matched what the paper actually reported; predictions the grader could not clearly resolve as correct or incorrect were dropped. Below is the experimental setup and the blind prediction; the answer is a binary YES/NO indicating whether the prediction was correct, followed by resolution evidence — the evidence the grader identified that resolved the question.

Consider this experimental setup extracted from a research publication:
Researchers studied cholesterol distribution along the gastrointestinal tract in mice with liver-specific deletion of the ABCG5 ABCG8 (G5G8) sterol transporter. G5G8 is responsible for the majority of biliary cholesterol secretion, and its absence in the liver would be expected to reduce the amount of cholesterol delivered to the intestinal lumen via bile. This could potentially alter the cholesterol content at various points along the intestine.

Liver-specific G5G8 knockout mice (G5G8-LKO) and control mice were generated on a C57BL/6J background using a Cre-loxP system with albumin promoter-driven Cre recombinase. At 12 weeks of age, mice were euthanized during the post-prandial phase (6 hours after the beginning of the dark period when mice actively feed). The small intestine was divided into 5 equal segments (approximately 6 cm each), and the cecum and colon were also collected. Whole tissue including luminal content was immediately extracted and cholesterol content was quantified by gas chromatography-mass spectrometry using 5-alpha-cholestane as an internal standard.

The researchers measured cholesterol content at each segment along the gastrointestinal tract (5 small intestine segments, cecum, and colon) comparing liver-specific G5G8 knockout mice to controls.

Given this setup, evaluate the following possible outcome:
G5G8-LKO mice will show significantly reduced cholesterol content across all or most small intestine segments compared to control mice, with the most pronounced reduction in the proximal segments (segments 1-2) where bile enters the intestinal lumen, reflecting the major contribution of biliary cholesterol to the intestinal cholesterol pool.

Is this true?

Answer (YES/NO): NO